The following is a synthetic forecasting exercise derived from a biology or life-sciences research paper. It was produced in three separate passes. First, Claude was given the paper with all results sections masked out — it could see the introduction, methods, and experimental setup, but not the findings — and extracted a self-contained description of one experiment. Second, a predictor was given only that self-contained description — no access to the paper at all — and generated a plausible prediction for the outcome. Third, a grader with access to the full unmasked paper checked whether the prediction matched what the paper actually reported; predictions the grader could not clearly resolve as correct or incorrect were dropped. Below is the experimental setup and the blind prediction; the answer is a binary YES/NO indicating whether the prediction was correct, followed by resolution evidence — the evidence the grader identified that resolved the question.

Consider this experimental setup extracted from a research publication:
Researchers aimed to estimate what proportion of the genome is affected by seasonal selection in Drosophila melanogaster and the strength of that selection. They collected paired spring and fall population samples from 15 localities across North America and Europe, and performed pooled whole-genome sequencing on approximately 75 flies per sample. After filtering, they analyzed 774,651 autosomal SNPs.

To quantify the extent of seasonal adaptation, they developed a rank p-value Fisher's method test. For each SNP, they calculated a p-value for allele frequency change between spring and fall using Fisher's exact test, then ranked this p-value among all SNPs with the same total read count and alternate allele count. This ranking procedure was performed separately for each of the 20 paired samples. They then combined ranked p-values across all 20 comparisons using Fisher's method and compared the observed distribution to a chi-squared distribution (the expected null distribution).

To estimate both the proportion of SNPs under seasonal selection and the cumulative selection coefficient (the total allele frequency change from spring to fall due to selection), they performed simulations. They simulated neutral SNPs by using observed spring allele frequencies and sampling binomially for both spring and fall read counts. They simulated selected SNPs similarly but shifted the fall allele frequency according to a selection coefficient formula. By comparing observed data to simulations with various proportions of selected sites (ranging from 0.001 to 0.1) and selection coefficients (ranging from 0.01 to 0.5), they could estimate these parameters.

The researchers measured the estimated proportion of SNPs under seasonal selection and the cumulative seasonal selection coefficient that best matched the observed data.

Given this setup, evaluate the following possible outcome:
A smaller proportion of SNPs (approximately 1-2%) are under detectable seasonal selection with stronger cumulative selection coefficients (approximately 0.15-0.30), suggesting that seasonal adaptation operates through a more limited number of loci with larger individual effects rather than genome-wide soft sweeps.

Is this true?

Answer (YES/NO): NO